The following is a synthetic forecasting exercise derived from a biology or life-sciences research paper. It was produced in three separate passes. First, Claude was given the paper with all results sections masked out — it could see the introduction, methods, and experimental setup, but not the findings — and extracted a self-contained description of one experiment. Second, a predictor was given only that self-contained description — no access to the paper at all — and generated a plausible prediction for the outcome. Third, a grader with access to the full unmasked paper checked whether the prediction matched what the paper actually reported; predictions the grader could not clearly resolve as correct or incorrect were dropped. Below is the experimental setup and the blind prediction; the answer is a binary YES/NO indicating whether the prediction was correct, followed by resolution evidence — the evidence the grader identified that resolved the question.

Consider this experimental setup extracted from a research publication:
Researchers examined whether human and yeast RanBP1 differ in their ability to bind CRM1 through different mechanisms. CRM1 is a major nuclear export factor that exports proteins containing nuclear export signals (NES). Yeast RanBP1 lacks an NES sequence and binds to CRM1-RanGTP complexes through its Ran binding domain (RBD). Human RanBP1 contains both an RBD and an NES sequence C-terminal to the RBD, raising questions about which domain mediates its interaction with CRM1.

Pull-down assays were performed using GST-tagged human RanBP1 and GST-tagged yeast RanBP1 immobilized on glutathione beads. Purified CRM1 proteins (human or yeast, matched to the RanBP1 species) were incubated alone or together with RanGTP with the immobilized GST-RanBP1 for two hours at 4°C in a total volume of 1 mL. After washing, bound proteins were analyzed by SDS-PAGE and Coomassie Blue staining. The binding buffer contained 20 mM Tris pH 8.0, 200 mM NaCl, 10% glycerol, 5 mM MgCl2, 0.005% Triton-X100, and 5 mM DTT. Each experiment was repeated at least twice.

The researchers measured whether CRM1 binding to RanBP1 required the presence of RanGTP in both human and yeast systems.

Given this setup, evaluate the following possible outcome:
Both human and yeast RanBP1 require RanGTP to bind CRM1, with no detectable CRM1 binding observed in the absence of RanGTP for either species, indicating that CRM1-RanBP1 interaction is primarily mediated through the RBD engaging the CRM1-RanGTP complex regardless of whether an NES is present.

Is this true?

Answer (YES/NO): NO